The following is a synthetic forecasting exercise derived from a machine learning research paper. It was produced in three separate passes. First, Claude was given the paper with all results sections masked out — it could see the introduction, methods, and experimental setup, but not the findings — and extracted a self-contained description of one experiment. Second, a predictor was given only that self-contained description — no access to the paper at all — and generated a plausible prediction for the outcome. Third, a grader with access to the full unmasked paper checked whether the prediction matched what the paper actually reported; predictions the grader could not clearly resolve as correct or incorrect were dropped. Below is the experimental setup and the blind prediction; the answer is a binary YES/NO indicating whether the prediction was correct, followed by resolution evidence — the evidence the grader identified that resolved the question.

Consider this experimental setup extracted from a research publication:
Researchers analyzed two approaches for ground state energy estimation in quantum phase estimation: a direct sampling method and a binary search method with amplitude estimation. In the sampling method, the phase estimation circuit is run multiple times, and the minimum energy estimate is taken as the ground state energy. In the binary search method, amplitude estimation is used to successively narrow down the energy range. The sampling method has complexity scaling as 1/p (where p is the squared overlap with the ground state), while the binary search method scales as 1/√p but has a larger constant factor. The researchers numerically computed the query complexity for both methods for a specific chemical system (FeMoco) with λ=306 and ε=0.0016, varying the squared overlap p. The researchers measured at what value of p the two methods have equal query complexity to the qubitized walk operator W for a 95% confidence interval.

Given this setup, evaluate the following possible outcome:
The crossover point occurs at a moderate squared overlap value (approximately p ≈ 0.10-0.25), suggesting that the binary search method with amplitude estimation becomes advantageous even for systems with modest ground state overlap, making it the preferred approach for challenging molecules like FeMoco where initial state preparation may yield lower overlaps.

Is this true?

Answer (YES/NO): NO